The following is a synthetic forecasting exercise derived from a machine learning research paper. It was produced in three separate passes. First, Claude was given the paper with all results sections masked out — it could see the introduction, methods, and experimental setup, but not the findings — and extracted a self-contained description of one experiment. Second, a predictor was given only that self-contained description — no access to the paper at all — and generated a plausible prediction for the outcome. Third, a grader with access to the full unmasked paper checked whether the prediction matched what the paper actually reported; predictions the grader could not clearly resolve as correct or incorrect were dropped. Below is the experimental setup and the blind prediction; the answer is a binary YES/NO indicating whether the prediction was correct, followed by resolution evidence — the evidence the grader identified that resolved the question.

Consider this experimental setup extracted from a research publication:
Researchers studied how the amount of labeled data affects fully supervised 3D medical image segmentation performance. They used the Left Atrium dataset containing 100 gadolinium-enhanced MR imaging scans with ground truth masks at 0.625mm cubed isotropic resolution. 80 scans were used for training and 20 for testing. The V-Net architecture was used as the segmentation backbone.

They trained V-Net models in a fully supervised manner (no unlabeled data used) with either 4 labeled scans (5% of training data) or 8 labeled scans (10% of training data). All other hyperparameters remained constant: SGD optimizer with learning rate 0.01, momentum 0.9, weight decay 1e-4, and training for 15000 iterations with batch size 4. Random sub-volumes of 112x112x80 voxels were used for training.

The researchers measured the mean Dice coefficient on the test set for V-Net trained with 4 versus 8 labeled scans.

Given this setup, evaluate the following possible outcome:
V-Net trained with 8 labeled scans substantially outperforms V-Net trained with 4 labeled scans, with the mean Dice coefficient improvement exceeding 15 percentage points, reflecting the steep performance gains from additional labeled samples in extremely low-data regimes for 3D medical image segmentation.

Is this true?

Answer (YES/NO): YES